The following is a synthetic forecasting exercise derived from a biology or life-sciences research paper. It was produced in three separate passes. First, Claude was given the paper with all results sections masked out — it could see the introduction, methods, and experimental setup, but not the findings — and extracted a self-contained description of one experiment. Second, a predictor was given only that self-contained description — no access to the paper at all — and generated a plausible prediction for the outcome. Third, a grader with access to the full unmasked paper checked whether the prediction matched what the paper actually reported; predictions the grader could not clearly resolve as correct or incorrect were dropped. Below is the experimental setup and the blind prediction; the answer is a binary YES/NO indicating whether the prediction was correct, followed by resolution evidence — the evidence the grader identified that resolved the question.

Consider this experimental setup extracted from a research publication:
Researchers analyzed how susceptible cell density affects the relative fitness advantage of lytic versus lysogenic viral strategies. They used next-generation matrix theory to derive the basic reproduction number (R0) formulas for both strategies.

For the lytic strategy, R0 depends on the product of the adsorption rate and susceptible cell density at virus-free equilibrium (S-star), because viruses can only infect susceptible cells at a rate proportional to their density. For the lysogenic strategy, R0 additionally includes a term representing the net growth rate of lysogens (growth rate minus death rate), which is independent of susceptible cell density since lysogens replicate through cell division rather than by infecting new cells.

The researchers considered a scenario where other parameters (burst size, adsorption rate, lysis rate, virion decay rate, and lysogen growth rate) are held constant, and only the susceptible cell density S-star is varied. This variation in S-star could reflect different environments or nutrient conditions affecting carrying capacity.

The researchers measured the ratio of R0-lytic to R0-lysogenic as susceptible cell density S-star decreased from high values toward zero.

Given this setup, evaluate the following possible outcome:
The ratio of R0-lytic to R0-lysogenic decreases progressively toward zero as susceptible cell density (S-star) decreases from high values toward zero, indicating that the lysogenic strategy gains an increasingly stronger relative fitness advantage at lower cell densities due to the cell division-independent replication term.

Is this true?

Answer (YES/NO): NO